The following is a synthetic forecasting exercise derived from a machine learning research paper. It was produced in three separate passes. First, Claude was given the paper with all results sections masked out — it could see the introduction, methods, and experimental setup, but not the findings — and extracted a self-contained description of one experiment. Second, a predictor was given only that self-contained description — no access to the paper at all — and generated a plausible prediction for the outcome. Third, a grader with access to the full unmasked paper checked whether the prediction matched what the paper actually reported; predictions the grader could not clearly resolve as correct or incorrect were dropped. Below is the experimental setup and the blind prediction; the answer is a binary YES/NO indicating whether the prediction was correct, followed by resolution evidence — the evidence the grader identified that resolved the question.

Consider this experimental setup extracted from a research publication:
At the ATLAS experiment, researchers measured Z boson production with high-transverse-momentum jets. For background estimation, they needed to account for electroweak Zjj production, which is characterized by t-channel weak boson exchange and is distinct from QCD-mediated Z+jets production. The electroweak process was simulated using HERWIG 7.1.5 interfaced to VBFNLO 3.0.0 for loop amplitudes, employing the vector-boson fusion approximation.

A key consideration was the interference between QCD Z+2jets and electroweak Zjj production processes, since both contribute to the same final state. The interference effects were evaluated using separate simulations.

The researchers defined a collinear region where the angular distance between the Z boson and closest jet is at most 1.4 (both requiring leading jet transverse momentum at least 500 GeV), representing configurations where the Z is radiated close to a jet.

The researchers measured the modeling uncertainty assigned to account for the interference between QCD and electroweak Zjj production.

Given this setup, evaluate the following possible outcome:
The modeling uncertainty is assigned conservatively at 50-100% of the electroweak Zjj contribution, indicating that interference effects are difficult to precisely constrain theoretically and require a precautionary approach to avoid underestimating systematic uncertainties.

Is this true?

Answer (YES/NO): NO